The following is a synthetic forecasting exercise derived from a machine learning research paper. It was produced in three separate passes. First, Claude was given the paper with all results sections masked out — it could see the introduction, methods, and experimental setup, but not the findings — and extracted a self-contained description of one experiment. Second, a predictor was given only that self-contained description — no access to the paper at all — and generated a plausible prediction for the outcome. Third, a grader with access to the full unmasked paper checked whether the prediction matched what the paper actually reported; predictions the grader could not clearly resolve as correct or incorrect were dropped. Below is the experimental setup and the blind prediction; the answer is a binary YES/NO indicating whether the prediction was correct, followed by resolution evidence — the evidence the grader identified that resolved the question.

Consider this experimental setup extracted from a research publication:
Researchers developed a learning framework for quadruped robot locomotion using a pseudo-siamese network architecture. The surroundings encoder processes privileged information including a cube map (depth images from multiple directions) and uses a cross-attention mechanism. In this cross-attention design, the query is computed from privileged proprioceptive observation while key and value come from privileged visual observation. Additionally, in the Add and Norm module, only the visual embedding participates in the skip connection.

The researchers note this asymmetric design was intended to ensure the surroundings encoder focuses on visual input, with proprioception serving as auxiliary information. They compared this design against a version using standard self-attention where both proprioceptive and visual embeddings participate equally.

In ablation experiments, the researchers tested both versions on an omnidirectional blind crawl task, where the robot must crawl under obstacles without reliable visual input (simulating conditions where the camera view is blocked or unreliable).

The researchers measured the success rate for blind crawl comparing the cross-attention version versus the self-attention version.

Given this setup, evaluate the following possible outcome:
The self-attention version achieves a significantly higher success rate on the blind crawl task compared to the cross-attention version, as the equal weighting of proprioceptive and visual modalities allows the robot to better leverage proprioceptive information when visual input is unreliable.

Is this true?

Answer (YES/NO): NO